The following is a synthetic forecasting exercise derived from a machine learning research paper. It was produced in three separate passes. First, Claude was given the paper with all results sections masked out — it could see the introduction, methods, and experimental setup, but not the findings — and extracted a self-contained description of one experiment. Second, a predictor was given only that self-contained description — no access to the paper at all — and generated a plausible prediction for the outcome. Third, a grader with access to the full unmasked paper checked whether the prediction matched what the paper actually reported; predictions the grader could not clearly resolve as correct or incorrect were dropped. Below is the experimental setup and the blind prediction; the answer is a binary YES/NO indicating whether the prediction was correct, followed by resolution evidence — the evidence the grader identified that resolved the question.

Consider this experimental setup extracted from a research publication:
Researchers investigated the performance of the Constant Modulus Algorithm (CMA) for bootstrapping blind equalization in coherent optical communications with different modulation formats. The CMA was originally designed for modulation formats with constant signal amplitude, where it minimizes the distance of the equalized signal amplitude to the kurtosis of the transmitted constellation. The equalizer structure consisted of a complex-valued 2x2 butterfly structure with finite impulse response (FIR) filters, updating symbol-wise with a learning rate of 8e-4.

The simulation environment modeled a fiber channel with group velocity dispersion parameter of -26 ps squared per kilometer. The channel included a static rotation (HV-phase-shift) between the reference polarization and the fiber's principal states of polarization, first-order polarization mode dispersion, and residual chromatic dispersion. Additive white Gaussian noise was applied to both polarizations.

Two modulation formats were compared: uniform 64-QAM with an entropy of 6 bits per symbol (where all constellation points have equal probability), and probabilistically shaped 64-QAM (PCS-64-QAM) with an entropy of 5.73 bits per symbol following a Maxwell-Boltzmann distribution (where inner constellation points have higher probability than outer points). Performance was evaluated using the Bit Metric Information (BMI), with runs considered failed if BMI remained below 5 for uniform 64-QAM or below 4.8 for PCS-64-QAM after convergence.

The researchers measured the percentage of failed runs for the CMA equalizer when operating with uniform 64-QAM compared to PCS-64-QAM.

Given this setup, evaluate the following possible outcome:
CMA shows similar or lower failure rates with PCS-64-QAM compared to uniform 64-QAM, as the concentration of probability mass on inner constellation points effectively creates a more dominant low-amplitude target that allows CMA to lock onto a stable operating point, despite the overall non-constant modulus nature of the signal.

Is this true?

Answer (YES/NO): NO